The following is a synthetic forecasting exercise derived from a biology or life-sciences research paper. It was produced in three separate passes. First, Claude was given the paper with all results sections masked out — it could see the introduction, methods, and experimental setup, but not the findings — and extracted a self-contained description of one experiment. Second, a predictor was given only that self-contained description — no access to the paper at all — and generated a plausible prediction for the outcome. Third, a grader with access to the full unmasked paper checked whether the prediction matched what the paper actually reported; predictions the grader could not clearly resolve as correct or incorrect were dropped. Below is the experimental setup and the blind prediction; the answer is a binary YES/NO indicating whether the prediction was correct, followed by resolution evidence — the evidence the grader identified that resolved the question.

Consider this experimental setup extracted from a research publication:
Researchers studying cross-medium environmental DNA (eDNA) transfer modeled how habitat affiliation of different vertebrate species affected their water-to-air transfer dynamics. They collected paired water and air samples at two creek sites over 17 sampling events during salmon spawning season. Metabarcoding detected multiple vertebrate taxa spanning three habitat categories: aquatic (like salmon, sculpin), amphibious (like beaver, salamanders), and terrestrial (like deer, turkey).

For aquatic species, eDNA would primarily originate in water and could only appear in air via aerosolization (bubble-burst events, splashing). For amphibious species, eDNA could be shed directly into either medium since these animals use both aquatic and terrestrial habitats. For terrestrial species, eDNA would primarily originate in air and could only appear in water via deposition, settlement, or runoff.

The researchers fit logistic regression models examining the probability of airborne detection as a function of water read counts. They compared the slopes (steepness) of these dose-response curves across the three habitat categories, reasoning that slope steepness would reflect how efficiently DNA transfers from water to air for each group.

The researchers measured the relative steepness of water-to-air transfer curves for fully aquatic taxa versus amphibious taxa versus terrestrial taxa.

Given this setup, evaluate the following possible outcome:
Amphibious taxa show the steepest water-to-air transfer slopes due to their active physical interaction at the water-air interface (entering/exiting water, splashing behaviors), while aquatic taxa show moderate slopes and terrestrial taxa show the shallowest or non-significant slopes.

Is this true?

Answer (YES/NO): NO